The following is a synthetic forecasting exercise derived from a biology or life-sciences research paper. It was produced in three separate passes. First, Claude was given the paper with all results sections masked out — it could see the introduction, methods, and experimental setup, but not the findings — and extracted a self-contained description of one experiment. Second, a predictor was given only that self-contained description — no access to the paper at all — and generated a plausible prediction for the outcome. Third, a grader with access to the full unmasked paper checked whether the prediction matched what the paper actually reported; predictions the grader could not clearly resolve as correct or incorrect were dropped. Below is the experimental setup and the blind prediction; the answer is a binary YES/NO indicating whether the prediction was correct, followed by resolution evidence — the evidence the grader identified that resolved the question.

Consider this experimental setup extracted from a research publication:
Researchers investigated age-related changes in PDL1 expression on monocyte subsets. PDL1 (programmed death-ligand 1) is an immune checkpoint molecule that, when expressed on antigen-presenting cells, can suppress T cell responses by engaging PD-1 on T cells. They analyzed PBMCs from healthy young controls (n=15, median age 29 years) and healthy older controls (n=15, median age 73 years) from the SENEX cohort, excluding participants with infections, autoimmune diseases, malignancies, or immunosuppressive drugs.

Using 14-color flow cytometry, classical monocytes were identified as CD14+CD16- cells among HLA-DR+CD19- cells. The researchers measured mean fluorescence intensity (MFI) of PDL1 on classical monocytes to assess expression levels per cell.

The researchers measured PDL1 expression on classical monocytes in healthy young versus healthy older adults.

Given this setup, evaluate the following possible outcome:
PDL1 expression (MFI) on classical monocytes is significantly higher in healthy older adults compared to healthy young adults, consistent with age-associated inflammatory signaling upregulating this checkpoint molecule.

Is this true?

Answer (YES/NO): NO